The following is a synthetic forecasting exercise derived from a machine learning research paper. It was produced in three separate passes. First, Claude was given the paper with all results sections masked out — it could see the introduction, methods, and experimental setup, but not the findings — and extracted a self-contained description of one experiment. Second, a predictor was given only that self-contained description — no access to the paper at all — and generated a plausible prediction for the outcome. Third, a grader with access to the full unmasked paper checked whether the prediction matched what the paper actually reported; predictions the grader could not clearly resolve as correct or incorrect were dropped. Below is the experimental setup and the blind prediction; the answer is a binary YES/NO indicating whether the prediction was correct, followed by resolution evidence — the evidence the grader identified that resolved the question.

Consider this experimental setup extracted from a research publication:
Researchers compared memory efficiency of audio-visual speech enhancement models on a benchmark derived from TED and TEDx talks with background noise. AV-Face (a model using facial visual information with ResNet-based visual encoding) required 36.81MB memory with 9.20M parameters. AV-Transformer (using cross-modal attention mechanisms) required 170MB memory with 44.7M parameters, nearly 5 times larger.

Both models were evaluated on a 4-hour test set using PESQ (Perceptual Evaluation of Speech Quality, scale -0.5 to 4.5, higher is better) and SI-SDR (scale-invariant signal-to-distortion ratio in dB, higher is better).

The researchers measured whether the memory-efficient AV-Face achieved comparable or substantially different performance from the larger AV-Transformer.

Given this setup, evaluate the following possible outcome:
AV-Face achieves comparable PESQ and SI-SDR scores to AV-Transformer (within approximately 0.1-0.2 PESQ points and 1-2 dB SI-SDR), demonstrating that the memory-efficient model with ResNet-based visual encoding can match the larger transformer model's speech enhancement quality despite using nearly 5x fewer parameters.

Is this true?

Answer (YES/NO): NO